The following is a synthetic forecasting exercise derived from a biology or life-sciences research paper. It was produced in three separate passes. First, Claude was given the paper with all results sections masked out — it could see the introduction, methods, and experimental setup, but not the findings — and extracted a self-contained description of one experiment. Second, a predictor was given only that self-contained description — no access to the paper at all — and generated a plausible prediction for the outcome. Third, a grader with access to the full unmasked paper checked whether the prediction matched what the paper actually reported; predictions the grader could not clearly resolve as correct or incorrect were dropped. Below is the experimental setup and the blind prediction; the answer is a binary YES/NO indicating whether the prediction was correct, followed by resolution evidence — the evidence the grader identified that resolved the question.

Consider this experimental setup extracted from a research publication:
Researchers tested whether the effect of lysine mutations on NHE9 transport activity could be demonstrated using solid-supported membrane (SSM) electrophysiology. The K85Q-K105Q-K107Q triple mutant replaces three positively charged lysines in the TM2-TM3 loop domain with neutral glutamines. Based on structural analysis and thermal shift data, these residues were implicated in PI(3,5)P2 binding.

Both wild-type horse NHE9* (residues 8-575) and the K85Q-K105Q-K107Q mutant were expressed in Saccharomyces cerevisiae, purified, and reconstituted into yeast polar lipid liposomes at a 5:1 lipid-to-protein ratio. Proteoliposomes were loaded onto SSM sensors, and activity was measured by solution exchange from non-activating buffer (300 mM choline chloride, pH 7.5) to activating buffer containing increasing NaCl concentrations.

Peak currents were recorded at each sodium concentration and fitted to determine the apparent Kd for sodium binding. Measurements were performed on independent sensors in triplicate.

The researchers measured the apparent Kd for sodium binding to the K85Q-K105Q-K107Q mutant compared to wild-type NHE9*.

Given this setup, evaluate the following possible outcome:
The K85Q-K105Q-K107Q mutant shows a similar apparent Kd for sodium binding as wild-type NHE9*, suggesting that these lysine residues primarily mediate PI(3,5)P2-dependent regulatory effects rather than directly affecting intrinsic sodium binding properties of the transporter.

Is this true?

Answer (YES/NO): NO